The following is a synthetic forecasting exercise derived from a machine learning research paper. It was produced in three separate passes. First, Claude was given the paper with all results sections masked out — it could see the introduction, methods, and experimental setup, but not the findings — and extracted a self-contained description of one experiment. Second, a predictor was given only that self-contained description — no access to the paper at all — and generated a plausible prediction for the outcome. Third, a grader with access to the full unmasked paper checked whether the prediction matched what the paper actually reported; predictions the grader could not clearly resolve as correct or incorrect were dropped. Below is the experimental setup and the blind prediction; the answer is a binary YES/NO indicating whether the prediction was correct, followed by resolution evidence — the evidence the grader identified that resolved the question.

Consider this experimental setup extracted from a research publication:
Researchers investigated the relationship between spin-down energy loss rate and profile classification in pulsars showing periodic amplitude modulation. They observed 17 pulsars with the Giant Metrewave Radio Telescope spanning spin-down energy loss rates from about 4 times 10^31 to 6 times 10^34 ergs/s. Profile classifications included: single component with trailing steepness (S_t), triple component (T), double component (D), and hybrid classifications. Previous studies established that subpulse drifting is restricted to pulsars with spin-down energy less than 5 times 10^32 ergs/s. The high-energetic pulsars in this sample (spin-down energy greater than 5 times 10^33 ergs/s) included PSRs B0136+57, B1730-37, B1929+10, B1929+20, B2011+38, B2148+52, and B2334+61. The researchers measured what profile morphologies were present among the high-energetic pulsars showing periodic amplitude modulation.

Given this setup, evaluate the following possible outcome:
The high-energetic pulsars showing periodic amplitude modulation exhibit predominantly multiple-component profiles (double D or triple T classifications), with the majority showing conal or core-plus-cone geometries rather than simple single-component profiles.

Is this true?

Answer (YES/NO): NO